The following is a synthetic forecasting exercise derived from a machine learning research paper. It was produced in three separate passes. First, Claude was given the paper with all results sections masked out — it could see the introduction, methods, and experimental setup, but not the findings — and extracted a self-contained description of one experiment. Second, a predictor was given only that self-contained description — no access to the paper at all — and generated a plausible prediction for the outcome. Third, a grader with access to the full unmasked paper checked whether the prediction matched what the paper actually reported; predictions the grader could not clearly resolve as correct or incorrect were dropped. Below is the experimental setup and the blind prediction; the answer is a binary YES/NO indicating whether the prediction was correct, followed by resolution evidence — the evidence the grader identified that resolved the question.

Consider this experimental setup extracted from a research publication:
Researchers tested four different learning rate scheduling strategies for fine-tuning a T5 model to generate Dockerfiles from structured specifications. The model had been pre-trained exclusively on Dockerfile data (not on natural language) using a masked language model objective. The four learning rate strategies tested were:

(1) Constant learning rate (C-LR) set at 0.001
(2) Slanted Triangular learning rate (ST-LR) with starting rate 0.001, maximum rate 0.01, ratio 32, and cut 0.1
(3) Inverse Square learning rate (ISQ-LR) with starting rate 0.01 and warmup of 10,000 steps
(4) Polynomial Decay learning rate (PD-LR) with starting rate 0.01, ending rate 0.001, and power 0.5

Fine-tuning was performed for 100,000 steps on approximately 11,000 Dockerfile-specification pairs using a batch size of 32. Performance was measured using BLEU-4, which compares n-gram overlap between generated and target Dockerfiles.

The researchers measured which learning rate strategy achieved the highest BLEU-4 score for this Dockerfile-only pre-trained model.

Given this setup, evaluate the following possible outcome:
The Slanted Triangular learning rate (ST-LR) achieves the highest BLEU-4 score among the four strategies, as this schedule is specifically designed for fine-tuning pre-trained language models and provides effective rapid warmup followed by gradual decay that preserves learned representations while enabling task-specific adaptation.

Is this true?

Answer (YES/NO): NO